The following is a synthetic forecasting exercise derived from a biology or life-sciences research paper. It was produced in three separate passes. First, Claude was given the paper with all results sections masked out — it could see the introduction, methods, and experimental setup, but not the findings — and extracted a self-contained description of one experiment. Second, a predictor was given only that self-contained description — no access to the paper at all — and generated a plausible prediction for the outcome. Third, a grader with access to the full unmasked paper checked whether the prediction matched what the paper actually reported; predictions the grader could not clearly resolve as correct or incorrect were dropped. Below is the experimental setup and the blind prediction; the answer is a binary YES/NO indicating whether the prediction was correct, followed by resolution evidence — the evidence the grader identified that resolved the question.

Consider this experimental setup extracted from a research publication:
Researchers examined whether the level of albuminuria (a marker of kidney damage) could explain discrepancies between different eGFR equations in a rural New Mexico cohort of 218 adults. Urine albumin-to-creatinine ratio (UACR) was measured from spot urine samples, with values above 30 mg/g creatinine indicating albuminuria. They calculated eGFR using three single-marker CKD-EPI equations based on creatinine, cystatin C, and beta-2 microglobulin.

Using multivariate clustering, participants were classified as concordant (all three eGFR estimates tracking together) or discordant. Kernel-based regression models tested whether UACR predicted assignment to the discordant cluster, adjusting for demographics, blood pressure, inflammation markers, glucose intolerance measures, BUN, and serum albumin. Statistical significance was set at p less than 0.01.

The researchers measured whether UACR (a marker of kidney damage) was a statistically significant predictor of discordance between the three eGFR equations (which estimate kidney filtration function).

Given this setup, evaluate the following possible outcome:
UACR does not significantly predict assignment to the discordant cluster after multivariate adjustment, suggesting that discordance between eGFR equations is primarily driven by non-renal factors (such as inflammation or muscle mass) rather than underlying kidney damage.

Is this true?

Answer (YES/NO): NO